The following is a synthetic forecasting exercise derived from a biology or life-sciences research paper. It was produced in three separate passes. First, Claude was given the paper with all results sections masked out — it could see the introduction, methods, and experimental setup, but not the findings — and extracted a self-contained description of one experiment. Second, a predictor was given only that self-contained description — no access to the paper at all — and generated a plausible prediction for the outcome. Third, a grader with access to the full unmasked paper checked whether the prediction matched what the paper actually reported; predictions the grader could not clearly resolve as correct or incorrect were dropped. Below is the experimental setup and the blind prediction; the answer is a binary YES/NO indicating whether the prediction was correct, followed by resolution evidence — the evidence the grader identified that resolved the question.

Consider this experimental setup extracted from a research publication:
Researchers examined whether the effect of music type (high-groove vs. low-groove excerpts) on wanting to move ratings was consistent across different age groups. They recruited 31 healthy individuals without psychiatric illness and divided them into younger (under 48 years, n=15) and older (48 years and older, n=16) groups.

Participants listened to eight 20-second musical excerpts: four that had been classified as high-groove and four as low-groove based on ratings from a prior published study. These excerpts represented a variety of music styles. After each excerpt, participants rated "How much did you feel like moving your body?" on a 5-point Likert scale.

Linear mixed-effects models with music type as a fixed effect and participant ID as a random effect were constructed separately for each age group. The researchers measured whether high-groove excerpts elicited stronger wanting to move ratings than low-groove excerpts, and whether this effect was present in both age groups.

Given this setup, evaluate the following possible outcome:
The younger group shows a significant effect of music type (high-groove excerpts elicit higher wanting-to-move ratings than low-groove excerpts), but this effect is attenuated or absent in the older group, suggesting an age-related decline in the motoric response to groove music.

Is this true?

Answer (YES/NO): NO